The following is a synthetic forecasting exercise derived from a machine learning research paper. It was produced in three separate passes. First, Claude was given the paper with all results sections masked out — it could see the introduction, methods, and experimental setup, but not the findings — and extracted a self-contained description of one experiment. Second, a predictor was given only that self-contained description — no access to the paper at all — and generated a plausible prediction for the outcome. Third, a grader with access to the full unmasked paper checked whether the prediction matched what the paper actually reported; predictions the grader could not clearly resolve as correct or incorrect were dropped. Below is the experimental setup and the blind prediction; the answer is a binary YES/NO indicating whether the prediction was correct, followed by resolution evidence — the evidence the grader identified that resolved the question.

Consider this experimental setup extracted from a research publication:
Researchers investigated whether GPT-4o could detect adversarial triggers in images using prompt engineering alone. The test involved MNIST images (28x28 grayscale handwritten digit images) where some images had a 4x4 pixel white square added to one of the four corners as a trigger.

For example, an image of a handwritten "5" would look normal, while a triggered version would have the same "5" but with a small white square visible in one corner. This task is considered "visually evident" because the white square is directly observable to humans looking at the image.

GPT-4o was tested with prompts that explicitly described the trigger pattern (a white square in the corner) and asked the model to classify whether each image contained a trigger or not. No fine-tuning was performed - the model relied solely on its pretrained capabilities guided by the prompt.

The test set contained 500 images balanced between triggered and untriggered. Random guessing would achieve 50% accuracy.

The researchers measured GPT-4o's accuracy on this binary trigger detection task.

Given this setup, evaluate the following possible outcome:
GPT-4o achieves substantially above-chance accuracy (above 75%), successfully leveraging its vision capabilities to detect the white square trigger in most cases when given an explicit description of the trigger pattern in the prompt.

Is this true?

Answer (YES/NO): YES